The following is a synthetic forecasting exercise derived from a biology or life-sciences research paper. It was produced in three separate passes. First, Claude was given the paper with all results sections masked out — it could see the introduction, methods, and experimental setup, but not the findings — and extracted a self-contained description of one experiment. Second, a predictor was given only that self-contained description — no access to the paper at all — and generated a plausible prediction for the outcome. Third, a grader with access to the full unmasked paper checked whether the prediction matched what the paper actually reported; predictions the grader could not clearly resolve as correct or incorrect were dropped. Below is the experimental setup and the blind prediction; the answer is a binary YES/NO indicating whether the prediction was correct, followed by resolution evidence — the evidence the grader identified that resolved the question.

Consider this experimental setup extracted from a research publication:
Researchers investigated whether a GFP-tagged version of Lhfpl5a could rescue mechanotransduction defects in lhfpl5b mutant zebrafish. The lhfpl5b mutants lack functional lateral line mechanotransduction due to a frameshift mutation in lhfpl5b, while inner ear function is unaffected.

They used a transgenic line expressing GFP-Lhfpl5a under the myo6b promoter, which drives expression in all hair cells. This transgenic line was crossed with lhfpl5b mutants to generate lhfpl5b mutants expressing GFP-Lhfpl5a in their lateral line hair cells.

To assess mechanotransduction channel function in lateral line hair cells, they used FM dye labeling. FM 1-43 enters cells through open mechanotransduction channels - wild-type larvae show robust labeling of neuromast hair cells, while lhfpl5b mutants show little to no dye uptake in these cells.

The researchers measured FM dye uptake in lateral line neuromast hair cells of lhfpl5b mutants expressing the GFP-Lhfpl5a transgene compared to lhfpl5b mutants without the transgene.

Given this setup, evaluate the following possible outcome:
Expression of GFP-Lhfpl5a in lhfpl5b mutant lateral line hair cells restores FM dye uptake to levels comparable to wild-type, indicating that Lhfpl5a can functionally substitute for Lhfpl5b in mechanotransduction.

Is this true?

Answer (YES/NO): YES